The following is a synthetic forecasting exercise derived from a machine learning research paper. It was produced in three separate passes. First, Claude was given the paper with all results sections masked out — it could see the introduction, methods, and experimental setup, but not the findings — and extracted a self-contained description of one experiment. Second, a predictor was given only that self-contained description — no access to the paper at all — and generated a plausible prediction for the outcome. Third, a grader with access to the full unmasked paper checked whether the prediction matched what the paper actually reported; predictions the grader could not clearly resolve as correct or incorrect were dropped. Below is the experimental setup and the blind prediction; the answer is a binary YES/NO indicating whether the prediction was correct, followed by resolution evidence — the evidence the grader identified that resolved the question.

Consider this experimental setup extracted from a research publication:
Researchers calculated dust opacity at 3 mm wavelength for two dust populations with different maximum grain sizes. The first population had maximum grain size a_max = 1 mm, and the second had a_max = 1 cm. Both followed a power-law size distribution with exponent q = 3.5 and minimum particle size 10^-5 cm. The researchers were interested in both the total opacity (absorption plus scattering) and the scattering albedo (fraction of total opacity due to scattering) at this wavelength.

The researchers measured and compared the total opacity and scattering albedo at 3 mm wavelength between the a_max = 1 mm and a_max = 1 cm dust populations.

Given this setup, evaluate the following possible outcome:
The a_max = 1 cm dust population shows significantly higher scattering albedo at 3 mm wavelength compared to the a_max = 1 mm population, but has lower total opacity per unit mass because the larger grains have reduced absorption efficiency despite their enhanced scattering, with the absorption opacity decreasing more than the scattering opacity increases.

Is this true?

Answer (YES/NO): NO